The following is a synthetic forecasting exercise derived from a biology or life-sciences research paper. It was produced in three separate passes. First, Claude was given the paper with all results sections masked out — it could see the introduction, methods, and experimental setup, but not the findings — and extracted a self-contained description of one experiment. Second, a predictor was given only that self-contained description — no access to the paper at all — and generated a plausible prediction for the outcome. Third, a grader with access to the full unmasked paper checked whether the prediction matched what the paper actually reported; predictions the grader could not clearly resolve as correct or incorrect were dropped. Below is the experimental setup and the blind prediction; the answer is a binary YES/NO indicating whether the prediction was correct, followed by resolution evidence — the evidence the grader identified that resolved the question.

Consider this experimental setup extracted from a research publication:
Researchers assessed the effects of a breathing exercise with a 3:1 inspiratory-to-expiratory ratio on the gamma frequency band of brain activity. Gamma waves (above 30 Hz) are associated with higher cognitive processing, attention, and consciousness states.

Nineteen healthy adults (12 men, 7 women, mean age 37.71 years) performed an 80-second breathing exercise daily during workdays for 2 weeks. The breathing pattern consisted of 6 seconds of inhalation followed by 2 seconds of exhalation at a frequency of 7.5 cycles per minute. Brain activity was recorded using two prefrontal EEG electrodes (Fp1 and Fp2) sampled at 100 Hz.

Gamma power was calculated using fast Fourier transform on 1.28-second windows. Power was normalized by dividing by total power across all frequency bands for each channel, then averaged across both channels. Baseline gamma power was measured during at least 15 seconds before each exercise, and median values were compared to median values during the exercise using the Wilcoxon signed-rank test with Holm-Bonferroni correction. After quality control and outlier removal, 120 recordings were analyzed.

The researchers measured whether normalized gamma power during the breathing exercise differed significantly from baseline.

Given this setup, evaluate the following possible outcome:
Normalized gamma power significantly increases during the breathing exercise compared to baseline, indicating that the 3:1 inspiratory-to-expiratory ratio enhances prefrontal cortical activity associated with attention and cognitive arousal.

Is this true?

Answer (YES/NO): NO